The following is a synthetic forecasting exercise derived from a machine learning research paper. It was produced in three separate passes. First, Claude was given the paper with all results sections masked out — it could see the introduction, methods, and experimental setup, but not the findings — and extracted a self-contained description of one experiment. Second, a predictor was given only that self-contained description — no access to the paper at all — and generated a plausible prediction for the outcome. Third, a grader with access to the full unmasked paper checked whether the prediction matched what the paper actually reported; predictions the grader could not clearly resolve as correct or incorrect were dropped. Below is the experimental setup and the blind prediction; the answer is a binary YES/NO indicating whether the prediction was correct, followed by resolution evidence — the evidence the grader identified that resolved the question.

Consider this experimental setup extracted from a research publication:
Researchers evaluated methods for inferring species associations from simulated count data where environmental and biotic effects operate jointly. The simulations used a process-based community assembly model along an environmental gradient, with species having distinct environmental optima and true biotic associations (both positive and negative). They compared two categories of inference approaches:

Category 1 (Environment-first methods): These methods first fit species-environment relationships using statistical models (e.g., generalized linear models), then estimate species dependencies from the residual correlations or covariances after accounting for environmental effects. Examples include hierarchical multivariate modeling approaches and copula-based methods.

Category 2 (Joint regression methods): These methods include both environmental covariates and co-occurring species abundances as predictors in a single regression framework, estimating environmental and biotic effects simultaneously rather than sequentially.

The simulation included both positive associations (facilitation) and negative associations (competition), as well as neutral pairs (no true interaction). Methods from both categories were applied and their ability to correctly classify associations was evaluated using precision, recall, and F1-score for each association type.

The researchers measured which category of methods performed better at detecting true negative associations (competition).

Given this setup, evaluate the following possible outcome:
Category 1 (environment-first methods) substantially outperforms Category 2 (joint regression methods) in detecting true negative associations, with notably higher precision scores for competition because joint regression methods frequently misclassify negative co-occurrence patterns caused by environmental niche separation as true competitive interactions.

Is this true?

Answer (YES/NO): NO